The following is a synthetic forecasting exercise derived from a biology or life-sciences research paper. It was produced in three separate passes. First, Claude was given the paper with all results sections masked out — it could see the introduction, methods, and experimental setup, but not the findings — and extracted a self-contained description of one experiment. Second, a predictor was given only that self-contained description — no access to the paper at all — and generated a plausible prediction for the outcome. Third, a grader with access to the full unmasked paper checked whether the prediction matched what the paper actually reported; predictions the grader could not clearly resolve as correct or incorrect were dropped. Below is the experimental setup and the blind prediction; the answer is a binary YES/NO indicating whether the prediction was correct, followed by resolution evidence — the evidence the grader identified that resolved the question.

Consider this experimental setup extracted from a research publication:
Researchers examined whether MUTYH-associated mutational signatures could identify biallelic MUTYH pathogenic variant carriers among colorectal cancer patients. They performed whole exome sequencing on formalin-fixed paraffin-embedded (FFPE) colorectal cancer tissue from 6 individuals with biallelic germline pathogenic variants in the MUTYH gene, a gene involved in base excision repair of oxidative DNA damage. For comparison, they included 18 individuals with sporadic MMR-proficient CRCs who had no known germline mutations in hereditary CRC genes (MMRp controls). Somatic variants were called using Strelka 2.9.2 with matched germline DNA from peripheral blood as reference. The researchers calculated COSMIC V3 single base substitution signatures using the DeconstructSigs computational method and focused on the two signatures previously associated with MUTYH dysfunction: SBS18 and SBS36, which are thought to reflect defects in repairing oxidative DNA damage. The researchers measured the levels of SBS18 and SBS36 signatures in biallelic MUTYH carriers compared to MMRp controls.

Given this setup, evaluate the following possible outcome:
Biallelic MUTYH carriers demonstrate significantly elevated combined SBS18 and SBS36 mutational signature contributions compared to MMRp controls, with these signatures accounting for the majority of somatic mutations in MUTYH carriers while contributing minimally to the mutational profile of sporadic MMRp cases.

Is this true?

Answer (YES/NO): NO